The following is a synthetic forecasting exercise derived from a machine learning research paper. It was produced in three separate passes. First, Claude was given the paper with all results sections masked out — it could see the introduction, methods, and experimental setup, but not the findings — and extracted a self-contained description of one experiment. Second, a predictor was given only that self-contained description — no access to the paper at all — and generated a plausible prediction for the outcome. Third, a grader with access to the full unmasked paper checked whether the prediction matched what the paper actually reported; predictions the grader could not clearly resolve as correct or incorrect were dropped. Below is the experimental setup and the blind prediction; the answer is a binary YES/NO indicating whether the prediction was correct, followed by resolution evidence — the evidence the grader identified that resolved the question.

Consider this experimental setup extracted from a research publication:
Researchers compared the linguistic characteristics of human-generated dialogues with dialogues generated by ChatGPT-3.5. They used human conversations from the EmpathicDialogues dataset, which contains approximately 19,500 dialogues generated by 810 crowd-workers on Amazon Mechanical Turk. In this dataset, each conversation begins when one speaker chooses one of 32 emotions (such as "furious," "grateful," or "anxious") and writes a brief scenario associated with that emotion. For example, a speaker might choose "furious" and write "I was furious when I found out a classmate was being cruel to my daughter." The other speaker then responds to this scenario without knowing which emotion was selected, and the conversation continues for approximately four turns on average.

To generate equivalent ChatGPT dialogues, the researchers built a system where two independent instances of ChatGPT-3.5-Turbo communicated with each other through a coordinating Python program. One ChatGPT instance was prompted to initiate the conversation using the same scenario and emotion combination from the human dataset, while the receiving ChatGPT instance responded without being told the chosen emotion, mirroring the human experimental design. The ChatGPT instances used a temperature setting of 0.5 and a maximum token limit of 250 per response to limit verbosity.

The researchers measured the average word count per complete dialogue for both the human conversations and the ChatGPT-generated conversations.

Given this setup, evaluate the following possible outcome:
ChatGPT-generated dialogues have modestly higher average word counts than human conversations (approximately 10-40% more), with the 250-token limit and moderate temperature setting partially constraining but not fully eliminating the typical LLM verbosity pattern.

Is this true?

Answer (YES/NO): NO